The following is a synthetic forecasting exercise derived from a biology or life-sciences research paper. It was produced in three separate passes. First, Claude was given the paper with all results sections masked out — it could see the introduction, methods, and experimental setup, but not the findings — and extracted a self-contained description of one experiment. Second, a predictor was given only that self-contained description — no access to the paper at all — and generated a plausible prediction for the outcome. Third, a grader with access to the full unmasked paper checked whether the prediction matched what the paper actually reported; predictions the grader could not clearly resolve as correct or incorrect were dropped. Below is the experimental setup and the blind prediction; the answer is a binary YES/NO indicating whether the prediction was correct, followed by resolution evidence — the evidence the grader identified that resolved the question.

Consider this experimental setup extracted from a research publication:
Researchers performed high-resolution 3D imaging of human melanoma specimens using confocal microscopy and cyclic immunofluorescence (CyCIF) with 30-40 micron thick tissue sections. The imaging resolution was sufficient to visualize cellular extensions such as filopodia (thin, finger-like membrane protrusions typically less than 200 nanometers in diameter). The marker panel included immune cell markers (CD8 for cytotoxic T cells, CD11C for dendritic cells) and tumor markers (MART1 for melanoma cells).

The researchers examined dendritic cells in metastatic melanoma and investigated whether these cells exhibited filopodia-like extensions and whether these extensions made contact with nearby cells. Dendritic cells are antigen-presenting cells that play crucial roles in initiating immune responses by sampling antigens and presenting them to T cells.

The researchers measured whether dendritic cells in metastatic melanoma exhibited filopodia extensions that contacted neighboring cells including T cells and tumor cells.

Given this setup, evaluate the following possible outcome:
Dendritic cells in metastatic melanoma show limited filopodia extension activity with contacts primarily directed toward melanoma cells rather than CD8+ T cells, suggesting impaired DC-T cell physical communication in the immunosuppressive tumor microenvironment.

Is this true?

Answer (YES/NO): NO